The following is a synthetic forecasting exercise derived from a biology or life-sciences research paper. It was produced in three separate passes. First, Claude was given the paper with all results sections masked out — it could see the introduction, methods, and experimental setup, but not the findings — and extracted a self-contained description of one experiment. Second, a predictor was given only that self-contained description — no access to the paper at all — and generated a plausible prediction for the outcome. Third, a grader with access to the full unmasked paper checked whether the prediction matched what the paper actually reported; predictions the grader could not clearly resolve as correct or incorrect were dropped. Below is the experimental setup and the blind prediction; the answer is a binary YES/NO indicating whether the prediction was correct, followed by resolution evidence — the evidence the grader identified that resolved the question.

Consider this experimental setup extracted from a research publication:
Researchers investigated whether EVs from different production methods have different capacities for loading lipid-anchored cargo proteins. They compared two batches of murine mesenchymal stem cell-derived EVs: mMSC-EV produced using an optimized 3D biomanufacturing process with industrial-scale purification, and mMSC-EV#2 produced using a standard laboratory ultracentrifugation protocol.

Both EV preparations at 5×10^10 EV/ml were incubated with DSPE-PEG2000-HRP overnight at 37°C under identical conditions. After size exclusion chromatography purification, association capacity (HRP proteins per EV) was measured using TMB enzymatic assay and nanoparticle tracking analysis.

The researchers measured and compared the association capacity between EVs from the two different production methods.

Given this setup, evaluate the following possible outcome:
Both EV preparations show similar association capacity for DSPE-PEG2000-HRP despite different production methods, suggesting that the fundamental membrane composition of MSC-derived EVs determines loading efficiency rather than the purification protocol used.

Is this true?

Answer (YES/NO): NO